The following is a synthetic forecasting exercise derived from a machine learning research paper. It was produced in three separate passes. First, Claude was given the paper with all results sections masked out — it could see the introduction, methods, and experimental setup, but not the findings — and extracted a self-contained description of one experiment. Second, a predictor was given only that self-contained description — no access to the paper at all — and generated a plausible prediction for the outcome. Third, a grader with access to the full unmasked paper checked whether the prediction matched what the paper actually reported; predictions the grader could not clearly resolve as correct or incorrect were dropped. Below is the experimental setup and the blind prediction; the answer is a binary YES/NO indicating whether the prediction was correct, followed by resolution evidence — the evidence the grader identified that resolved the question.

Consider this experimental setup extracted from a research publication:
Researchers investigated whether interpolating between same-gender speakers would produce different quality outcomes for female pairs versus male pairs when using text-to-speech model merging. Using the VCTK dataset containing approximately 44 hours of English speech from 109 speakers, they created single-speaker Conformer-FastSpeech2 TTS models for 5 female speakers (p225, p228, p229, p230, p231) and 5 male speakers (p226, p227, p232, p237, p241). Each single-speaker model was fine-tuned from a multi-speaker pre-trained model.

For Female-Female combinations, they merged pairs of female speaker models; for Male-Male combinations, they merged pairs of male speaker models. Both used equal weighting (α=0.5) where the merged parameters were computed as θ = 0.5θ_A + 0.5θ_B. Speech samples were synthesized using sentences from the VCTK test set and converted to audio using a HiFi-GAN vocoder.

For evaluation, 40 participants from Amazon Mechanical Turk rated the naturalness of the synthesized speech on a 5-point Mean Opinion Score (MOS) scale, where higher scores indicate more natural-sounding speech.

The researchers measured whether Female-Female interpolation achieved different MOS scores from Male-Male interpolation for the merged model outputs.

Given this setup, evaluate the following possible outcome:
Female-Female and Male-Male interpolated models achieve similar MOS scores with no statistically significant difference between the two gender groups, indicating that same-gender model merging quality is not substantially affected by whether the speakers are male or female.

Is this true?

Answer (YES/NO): NO